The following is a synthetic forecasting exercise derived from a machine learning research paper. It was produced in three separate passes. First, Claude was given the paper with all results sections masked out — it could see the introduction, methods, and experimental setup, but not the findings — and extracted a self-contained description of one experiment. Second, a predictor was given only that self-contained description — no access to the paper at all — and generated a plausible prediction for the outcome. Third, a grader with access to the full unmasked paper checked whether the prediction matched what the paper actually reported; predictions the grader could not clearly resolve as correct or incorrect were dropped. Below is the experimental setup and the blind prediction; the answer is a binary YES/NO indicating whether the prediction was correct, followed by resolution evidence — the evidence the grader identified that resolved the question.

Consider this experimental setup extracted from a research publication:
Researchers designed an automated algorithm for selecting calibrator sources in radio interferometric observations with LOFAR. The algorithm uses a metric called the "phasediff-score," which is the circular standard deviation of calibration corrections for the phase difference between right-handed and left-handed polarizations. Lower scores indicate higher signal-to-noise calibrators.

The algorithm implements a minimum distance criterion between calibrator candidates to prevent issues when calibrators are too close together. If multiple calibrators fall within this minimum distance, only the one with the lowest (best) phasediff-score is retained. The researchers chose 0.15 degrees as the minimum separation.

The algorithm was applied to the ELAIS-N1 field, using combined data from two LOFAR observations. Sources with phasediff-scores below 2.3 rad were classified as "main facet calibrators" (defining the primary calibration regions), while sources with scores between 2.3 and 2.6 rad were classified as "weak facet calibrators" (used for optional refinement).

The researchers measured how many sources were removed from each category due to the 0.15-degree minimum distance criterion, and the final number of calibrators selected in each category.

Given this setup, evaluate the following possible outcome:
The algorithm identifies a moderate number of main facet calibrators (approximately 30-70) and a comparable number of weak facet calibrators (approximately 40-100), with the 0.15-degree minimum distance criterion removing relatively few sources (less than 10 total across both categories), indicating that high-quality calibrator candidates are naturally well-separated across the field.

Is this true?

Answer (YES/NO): NO